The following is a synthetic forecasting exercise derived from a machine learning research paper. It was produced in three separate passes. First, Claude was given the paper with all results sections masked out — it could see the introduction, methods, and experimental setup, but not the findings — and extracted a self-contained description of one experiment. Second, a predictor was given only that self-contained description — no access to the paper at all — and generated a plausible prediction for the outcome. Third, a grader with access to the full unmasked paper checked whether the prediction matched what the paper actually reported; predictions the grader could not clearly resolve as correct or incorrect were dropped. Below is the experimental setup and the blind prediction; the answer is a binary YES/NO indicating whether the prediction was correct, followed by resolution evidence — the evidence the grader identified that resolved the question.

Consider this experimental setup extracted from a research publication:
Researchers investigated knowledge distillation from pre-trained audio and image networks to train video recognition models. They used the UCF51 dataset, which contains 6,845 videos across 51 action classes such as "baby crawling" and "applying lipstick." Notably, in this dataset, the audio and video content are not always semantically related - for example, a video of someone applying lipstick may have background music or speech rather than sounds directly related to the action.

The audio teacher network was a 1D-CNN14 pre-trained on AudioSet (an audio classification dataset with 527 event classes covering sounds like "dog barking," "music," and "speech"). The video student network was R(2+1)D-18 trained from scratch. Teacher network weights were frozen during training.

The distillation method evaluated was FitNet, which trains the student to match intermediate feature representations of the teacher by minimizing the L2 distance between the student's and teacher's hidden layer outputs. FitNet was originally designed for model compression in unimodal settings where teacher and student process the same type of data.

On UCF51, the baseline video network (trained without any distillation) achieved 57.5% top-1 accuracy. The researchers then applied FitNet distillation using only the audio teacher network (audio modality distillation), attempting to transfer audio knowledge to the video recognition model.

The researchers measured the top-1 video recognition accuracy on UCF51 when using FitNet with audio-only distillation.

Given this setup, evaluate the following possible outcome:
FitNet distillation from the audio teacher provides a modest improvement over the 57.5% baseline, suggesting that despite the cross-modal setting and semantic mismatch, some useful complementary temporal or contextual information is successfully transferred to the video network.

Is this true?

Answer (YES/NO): NO